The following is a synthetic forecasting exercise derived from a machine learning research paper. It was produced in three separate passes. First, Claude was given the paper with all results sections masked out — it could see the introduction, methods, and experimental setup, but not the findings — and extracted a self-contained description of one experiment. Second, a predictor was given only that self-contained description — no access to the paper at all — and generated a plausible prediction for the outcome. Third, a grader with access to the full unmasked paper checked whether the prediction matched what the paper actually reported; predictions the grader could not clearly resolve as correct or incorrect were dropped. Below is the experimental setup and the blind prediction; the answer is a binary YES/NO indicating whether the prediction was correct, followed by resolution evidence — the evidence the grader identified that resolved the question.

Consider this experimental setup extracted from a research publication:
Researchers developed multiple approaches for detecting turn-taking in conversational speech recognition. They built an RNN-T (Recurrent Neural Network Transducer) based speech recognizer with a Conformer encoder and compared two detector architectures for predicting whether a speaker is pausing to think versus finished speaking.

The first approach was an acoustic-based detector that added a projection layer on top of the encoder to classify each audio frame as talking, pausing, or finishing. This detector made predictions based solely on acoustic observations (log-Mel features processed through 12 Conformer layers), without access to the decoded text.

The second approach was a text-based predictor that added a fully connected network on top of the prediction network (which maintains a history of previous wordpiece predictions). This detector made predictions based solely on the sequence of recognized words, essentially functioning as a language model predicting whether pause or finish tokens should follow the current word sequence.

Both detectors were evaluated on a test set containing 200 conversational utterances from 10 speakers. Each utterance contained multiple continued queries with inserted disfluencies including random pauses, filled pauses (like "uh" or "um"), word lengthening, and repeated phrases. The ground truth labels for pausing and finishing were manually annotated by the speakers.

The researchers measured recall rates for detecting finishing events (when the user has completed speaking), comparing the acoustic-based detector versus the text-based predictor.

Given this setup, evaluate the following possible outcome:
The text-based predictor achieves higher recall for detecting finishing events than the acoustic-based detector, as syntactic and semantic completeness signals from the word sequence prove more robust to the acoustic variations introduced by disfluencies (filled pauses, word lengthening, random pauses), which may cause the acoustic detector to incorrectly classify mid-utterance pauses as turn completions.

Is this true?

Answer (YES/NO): NO